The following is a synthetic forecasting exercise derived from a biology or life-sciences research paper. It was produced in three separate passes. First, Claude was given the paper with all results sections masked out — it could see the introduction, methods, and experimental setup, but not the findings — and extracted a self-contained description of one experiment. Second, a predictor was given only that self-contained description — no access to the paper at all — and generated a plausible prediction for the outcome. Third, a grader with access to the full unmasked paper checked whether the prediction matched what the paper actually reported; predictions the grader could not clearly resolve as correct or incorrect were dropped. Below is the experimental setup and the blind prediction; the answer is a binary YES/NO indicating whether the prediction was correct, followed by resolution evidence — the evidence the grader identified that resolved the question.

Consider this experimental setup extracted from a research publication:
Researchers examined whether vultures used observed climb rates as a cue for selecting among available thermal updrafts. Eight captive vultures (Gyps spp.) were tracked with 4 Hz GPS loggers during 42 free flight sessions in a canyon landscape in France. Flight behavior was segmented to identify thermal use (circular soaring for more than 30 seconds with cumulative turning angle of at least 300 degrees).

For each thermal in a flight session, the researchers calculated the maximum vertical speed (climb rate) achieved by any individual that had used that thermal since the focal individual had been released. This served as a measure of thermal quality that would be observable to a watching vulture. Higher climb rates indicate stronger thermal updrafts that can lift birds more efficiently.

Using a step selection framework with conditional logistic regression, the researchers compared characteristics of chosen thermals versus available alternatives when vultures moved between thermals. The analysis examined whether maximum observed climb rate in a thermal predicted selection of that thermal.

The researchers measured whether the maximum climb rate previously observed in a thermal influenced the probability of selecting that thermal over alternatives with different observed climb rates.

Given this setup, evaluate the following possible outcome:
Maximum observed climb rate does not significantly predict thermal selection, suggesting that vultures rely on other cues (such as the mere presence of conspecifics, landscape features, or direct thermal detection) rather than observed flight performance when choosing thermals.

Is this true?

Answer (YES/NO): YES